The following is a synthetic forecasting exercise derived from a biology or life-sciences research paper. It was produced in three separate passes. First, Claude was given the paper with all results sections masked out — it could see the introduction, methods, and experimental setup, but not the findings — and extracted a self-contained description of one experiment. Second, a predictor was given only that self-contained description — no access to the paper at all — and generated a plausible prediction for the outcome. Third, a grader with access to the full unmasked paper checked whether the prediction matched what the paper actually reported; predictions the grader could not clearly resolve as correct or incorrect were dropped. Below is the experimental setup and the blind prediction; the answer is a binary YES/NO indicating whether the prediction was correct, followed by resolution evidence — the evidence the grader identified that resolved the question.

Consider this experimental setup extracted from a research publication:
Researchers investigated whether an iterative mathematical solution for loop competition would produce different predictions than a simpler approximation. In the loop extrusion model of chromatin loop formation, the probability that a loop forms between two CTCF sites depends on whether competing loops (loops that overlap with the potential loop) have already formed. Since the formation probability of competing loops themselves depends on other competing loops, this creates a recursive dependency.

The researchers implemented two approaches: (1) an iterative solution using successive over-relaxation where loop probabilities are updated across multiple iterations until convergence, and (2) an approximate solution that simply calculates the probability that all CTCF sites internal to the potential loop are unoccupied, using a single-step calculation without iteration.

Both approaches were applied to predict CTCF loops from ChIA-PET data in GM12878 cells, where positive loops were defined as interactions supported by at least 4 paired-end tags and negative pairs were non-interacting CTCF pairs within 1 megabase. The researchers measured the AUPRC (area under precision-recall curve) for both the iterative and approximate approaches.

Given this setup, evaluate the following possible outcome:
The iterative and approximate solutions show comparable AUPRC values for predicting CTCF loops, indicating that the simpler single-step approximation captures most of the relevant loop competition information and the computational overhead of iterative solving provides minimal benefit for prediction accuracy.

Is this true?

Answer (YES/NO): YES